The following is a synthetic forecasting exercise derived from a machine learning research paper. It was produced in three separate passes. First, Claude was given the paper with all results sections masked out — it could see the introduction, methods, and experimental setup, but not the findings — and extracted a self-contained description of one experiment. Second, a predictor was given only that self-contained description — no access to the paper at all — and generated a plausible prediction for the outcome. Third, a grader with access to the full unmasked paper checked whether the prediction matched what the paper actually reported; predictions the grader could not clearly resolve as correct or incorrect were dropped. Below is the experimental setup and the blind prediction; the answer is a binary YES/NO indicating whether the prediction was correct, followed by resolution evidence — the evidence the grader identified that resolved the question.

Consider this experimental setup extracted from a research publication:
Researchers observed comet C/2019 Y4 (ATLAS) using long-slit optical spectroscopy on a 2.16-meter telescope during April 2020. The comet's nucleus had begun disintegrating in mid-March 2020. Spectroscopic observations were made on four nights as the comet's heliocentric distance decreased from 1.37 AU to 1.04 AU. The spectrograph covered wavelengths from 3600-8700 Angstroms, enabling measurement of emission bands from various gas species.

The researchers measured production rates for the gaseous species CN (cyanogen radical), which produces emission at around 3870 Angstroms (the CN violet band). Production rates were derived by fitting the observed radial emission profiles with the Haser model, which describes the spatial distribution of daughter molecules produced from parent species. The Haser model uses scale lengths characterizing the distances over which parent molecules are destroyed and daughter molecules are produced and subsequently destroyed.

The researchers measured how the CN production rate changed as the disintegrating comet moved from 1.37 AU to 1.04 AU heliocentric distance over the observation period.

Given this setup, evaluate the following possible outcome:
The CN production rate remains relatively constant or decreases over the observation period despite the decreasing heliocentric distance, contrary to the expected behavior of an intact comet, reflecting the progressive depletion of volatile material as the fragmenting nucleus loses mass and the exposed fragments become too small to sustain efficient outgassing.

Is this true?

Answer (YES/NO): NO